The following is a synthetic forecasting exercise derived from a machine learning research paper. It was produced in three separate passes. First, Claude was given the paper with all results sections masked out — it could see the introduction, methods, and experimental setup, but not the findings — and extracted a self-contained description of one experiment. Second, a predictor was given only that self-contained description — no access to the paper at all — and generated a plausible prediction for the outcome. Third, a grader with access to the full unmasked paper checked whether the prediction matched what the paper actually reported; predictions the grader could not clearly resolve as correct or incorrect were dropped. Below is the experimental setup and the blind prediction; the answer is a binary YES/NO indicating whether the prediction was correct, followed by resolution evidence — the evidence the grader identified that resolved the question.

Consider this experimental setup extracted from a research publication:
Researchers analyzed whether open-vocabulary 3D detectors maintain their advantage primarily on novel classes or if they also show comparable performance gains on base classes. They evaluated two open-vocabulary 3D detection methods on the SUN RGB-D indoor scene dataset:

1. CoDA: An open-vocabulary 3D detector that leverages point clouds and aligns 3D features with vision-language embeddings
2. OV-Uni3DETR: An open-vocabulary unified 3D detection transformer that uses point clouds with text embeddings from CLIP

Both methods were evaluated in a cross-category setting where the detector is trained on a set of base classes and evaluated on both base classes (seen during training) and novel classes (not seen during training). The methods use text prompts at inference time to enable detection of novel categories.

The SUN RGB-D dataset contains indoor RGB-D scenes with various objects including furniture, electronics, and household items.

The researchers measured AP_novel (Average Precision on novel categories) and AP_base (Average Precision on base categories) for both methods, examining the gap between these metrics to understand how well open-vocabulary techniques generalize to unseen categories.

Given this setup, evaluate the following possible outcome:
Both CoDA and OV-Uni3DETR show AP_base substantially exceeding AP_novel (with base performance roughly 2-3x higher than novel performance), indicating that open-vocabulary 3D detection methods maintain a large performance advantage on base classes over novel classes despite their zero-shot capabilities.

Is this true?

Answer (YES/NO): NO